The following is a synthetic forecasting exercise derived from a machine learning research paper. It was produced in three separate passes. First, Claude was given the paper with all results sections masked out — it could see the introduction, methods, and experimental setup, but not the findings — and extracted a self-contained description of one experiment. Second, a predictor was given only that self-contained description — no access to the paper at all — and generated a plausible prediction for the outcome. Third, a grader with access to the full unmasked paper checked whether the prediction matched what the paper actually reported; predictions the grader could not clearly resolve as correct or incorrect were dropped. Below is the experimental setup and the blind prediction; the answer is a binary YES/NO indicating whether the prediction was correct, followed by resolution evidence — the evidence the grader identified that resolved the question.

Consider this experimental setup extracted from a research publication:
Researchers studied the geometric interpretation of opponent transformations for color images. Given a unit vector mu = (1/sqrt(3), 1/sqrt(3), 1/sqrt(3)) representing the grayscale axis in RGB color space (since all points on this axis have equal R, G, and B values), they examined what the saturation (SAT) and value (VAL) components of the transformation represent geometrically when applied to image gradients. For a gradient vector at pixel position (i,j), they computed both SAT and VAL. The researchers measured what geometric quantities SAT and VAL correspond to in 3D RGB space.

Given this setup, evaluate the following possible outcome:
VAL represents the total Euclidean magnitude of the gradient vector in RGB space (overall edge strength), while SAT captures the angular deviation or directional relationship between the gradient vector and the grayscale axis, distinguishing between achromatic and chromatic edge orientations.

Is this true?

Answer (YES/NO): NO